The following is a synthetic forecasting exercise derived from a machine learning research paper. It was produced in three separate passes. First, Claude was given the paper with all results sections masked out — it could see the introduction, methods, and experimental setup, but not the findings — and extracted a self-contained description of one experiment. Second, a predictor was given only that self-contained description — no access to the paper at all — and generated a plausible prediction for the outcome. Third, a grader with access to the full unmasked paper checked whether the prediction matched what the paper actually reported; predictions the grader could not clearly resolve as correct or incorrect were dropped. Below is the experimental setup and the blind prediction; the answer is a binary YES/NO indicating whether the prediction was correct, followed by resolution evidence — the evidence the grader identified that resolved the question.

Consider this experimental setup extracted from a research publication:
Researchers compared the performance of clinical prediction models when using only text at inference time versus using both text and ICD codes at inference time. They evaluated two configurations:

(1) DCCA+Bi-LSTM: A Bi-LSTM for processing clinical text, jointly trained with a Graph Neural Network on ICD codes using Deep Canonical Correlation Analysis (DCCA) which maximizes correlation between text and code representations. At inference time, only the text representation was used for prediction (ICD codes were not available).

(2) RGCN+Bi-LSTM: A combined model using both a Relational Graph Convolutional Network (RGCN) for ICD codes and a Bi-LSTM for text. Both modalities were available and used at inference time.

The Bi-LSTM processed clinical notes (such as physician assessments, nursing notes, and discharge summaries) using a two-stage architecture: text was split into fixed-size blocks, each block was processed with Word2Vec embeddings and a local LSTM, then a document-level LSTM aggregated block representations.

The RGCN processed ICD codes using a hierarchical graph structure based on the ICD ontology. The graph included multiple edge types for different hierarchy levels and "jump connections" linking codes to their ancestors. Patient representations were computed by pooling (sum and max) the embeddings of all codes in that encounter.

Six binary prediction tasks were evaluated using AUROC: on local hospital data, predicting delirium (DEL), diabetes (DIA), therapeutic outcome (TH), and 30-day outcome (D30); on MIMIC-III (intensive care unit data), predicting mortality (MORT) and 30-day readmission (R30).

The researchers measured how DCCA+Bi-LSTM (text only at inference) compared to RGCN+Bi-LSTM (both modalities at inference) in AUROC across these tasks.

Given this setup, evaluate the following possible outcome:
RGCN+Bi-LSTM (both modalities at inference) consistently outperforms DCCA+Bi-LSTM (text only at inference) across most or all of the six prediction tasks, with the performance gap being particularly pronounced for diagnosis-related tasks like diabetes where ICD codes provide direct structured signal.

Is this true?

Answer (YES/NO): YES